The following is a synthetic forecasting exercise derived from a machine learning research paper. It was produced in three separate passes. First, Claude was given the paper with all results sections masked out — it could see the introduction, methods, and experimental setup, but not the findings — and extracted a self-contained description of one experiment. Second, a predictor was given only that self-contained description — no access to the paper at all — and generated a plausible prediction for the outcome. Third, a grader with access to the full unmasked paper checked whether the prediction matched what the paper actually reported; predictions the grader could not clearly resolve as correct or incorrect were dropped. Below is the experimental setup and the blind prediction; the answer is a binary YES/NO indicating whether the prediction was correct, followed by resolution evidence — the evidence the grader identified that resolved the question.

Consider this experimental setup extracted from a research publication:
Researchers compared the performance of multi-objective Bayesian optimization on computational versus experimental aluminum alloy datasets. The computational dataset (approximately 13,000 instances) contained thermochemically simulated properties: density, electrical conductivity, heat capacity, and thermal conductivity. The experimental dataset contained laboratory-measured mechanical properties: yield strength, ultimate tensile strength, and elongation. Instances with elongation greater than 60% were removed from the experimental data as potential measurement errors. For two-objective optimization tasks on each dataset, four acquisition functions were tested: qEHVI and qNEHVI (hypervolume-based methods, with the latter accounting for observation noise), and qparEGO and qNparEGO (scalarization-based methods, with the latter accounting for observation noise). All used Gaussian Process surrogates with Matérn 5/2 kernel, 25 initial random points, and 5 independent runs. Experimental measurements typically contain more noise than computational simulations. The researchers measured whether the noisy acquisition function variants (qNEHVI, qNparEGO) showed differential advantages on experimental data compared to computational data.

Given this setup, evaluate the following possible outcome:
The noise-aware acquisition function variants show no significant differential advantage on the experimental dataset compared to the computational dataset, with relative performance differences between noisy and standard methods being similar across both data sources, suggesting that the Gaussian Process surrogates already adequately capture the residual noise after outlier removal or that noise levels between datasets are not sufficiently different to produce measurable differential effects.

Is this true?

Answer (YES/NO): NO